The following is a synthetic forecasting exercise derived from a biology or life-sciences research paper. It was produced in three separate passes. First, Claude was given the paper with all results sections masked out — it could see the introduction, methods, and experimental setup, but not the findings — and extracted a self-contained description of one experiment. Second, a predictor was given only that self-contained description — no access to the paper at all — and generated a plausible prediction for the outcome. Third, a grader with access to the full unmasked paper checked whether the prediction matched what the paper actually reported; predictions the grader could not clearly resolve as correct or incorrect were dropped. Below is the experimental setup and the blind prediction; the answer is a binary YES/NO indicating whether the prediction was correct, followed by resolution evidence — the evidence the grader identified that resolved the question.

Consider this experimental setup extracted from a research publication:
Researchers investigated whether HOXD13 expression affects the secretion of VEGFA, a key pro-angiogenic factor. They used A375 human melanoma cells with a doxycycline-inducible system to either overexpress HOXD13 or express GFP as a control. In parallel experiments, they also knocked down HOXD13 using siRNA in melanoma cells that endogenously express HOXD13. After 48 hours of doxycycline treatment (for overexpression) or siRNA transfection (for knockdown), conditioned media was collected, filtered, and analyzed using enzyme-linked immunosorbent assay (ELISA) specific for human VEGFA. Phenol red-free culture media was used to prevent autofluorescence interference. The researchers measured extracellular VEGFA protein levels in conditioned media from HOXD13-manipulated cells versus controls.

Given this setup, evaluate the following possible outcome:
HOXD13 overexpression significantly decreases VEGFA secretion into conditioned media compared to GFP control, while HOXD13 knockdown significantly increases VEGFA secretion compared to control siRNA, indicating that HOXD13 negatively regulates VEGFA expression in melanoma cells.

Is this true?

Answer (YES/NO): NO